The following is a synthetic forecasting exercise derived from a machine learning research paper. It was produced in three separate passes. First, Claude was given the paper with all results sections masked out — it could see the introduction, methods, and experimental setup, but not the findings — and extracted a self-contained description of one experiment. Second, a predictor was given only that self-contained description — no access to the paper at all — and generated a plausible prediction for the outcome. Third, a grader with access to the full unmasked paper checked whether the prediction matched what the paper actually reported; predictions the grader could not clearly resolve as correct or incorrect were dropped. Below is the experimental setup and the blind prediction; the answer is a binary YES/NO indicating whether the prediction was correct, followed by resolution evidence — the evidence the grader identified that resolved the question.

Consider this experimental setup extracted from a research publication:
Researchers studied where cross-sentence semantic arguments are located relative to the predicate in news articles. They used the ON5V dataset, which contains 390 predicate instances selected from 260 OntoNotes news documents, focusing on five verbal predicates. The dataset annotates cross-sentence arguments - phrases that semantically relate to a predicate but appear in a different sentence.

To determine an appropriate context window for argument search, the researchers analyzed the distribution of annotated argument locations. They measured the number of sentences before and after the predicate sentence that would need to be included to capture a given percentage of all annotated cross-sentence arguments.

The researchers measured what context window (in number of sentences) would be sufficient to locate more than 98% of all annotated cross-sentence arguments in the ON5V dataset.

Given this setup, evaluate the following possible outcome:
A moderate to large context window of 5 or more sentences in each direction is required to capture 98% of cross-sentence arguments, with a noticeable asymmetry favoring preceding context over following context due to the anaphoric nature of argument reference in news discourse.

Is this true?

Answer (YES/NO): NO